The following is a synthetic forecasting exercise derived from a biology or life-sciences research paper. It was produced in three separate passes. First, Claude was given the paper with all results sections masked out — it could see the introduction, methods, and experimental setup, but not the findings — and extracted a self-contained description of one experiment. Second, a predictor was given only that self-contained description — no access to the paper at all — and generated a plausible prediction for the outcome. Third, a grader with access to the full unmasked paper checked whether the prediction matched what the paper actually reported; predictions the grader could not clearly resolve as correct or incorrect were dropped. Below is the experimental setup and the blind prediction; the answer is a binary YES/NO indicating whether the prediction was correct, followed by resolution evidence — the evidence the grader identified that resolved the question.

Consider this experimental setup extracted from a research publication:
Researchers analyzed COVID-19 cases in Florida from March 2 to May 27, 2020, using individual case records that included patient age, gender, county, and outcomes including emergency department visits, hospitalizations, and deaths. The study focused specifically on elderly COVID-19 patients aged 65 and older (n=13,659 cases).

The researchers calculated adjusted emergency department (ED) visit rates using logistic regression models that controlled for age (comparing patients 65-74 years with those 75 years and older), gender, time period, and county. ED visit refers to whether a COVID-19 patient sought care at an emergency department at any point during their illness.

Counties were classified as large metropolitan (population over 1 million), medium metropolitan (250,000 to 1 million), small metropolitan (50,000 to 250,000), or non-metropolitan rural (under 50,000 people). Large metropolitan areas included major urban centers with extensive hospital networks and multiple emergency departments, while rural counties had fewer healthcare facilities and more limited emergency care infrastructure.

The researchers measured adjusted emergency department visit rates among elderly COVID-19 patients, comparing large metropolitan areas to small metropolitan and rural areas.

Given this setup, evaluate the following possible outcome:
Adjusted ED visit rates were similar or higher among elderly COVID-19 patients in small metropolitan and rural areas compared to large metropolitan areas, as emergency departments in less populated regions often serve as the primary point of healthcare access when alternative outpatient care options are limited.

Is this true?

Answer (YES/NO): NO